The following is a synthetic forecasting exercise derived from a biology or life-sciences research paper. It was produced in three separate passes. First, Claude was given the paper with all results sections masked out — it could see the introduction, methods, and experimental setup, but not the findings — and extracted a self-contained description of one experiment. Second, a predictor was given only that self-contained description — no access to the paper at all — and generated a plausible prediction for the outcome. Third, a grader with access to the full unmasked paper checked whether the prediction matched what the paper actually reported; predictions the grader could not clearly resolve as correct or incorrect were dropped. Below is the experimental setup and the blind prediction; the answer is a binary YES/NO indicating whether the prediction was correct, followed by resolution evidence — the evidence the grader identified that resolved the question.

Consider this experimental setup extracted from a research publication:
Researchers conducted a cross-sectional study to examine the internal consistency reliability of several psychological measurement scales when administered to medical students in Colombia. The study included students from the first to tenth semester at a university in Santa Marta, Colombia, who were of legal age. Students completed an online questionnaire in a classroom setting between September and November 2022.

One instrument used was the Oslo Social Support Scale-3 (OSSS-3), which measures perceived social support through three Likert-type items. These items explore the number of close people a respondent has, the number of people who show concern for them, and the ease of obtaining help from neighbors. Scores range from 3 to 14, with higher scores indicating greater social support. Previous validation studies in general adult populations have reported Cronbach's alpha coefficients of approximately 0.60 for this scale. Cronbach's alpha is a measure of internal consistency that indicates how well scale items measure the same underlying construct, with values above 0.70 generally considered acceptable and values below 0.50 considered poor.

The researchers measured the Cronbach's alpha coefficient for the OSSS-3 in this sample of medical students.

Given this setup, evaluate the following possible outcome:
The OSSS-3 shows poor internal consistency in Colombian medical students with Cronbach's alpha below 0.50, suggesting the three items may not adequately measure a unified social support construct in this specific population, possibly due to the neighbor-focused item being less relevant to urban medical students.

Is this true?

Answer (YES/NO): YES